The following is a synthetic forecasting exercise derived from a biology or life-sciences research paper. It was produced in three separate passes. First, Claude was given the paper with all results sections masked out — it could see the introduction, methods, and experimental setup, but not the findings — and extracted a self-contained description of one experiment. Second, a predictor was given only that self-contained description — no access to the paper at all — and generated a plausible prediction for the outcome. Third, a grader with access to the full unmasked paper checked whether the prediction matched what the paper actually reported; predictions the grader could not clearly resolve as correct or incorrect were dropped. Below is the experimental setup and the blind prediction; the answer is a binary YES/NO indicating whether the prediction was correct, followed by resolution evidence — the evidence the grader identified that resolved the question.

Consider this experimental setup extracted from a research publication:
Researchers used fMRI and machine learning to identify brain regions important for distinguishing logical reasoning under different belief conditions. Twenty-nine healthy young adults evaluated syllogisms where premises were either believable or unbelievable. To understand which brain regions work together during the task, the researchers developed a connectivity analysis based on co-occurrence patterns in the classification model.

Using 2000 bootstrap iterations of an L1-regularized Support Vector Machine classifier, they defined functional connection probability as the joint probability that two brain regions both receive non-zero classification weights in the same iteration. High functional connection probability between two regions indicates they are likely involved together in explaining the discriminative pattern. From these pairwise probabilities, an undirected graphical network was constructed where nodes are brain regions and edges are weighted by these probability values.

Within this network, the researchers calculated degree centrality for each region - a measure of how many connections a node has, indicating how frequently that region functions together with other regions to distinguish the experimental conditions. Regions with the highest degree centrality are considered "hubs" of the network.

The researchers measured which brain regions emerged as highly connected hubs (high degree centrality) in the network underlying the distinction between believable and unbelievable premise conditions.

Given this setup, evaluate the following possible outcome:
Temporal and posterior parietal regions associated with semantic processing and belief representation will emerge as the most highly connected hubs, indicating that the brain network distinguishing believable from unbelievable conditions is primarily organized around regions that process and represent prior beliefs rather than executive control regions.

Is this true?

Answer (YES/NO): NO